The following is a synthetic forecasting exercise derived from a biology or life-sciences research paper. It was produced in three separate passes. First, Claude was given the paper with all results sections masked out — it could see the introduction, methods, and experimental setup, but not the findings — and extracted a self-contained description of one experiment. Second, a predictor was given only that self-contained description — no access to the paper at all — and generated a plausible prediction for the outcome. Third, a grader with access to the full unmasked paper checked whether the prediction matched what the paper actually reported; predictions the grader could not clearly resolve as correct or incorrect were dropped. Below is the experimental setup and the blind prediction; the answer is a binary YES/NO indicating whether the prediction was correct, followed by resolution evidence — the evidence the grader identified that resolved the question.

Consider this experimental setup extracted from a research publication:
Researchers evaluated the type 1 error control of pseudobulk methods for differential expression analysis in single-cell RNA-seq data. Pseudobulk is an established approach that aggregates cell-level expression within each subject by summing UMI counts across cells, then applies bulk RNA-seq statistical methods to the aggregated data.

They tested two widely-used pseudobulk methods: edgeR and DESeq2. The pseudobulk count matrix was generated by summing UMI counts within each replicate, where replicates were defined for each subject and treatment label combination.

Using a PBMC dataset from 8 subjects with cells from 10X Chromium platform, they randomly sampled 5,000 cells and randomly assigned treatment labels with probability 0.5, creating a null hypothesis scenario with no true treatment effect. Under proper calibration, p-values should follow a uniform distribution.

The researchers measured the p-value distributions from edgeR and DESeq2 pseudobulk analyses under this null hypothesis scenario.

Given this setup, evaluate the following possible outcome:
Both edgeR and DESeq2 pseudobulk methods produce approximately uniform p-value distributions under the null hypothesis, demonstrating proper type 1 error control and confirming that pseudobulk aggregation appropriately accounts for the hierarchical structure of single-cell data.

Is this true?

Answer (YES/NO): NO